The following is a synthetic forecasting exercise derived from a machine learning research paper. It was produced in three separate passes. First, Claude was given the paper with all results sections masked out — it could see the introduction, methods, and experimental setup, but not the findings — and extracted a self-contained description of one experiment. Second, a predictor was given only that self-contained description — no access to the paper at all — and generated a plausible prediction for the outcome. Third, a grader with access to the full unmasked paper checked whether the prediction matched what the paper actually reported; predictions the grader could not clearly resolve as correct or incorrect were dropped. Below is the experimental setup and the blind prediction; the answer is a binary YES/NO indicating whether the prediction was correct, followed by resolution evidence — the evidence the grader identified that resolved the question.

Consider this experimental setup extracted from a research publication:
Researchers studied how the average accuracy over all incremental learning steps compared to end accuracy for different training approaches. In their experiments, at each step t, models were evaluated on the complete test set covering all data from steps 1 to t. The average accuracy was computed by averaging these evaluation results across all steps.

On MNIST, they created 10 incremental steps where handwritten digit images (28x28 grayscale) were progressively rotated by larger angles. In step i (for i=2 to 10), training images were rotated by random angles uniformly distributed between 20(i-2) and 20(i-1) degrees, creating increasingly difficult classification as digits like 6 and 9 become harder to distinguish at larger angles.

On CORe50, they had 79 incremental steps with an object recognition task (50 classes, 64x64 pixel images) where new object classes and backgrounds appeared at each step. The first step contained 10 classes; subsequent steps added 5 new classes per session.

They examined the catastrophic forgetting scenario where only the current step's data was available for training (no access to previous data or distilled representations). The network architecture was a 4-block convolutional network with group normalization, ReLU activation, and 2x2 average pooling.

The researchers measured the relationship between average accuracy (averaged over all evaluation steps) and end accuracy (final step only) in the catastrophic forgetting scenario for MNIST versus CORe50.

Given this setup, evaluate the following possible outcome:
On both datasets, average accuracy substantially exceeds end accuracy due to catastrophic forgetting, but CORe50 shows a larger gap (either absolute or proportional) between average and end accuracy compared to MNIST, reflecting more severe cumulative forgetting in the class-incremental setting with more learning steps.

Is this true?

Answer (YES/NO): NO